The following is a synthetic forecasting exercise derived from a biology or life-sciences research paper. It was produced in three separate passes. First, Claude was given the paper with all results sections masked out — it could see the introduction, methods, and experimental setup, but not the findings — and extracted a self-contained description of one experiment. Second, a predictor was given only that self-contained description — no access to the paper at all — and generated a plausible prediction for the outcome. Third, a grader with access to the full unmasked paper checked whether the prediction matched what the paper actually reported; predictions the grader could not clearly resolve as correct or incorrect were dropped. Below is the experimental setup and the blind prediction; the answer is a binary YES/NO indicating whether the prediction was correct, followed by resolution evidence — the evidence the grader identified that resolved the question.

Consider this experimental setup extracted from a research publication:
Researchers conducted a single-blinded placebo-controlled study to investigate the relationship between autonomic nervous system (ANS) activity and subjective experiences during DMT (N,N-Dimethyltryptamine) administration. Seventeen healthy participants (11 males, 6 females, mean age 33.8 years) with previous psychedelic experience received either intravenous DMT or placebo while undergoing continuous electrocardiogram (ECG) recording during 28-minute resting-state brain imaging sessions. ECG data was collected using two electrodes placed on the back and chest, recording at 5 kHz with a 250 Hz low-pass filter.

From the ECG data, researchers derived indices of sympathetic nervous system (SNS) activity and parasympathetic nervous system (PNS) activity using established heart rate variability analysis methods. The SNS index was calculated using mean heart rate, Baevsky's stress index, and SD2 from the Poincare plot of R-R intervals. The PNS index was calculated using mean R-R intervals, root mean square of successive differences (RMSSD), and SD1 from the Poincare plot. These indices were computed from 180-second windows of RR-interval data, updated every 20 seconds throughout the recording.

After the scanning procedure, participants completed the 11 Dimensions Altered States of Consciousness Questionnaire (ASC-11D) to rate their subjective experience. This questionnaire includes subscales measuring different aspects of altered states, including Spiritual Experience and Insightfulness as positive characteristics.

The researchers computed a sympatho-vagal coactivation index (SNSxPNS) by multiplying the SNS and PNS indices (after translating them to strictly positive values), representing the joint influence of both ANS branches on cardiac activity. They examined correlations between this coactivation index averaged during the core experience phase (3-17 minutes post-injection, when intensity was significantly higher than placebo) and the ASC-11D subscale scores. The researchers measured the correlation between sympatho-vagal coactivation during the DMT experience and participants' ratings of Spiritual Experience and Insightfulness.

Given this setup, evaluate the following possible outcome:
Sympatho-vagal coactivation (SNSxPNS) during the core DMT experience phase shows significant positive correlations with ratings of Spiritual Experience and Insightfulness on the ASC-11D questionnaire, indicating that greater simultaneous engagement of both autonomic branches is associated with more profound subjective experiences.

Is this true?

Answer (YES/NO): YES